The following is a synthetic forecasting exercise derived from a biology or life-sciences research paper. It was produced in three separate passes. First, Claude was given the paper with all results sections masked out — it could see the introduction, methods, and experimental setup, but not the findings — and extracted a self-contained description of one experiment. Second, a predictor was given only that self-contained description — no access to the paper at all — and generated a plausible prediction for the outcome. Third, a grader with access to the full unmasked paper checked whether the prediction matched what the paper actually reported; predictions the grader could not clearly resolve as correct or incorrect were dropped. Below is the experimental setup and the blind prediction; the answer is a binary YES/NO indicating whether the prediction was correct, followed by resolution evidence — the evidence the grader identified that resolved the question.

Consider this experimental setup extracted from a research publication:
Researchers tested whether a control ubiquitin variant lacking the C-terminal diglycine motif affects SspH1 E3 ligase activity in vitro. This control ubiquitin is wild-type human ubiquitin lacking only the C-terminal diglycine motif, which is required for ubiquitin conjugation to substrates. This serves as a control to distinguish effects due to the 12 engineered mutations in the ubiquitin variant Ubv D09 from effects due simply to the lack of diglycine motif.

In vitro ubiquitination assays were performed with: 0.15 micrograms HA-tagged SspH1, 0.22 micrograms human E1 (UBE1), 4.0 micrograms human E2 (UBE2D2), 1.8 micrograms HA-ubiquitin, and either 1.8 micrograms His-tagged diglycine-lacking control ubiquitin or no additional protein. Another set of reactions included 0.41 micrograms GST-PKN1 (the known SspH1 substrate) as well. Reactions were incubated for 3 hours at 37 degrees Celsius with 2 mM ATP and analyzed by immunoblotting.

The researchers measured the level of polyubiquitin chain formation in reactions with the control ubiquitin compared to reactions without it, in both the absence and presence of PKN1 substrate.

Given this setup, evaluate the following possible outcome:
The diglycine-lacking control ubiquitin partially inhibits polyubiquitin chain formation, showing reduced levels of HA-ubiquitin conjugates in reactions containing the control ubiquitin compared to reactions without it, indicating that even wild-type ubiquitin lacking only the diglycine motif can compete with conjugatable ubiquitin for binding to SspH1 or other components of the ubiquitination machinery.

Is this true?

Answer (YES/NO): NO